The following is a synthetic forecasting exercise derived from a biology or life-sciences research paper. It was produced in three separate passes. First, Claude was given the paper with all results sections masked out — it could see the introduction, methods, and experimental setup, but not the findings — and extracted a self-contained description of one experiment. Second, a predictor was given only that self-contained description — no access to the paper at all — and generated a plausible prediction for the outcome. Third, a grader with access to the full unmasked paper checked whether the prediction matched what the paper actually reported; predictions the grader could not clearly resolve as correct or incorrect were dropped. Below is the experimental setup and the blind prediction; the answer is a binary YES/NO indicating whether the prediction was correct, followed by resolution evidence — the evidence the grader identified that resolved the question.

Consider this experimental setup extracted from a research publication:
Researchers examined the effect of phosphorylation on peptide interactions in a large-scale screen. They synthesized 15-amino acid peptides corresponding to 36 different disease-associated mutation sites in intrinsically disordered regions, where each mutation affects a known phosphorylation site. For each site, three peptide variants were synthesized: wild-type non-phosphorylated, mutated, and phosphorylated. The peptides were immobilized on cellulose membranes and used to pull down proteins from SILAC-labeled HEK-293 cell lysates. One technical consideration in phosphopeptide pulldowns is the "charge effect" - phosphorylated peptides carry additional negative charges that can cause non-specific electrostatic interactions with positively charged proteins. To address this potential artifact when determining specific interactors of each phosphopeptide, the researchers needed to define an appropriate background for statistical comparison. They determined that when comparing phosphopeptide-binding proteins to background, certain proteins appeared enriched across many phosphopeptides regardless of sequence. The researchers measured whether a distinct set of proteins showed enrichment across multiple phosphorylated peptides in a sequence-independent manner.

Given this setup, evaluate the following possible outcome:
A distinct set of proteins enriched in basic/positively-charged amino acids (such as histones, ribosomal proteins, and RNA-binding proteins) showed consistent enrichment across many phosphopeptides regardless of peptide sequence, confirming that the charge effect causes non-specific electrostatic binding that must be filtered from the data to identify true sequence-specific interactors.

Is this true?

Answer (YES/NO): YES